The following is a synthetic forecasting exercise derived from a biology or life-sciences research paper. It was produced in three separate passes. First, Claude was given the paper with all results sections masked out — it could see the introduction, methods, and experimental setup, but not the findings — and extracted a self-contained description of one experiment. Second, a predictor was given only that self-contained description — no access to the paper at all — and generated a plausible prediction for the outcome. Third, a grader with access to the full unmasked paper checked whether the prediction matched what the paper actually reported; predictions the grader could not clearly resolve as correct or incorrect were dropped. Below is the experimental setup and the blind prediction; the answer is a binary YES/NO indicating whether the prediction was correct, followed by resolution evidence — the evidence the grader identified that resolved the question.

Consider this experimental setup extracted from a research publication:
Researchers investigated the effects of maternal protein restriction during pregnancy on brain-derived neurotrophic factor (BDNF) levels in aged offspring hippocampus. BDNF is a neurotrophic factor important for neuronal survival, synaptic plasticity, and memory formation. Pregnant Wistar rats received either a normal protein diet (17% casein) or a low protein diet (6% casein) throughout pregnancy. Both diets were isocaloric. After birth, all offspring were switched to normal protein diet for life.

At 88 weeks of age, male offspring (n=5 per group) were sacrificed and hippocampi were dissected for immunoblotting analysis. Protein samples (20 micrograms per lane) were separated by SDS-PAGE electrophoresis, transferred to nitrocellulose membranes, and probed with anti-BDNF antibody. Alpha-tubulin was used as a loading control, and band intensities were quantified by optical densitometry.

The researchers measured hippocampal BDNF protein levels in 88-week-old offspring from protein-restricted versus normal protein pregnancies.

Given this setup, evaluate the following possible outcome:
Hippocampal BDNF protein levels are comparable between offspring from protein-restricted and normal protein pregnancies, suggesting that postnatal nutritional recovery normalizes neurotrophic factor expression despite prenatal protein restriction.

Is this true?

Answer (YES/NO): NO